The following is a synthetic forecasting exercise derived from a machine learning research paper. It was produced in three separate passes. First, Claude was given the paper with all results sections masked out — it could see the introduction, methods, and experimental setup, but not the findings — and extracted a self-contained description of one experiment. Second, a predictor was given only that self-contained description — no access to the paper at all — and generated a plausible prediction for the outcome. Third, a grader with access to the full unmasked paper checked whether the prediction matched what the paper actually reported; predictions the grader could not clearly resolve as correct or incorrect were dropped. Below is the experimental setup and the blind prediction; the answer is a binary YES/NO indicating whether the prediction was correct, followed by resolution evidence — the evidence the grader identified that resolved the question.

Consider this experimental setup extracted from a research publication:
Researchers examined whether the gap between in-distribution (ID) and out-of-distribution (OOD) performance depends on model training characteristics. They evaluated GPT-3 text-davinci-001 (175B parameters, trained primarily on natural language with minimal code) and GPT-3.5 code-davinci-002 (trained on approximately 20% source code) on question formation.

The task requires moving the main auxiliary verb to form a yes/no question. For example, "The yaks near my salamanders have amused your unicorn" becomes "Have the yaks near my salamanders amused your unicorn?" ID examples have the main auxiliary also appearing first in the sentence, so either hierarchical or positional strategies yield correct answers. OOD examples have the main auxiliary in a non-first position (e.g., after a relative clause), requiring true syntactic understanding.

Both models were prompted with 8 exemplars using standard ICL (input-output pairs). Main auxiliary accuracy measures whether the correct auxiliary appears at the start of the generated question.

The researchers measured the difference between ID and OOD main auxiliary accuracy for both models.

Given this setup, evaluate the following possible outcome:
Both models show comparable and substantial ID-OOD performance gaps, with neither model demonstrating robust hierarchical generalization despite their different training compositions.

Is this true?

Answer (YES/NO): NO